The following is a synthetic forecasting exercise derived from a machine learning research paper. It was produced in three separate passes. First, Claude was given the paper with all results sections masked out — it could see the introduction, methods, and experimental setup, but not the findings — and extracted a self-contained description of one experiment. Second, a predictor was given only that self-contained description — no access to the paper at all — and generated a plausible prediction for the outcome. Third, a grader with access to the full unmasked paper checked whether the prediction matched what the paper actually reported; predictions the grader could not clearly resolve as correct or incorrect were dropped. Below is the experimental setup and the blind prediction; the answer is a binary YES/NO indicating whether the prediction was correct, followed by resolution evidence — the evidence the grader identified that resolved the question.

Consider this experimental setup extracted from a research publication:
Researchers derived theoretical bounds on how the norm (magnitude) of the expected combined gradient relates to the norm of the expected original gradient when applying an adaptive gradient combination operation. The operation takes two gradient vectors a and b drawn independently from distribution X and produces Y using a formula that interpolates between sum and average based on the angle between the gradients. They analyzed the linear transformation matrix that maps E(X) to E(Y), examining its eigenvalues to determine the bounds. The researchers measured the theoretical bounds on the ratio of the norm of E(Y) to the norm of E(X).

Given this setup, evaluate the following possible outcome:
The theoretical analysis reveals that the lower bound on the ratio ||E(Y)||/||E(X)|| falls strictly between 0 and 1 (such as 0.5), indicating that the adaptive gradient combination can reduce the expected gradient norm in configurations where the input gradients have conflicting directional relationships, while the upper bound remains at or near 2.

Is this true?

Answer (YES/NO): NO